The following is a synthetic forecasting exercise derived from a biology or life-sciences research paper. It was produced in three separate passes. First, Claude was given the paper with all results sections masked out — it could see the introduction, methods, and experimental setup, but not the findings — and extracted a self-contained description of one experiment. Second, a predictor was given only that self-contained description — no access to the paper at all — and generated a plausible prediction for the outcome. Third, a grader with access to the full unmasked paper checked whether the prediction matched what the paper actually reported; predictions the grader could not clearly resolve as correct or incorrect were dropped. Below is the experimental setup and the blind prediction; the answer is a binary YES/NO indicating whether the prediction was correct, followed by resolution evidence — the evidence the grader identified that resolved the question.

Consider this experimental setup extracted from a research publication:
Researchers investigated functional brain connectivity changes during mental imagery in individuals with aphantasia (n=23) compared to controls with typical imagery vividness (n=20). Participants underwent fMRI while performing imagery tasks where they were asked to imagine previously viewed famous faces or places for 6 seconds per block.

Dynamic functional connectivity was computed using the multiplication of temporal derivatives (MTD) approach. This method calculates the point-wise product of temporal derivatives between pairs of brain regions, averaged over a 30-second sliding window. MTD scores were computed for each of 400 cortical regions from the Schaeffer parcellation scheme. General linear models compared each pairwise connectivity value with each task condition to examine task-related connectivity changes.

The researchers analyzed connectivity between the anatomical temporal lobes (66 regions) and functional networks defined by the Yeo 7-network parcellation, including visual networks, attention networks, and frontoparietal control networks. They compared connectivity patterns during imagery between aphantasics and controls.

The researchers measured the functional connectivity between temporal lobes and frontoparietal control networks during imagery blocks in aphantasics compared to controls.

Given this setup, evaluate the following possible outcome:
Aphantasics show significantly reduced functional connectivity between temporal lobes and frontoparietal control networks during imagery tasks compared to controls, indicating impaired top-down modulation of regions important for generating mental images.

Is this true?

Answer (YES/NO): NO